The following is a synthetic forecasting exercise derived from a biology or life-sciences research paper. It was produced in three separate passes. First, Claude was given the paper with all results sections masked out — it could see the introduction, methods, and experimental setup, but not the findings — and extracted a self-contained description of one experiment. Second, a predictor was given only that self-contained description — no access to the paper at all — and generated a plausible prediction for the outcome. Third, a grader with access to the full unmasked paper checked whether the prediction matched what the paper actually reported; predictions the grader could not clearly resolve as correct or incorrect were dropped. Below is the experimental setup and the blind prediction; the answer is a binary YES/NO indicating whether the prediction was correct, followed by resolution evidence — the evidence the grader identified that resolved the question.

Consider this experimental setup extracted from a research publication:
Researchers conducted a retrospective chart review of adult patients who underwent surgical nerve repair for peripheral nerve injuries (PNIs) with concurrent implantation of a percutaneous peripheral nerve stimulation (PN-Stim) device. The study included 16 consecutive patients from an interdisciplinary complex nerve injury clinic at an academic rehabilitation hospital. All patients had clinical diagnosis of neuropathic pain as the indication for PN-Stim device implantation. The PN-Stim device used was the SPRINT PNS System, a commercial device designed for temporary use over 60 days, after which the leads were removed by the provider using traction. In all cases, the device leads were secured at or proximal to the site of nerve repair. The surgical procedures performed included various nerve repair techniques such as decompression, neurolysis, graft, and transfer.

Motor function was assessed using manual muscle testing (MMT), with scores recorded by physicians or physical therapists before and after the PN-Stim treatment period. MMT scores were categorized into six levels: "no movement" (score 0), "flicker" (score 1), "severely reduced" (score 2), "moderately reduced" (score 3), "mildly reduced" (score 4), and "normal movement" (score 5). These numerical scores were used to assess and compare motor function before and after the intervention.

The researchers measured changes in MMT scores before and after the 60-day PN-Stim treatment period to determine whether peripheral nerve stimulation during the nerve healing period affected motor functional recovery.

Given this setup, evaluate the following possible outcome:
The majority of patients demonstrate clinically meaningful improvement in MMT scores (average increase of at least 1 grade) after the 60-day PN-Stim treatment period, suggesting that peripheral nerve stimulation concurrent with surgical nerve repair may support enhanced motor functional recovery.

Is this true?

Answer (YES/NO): YES